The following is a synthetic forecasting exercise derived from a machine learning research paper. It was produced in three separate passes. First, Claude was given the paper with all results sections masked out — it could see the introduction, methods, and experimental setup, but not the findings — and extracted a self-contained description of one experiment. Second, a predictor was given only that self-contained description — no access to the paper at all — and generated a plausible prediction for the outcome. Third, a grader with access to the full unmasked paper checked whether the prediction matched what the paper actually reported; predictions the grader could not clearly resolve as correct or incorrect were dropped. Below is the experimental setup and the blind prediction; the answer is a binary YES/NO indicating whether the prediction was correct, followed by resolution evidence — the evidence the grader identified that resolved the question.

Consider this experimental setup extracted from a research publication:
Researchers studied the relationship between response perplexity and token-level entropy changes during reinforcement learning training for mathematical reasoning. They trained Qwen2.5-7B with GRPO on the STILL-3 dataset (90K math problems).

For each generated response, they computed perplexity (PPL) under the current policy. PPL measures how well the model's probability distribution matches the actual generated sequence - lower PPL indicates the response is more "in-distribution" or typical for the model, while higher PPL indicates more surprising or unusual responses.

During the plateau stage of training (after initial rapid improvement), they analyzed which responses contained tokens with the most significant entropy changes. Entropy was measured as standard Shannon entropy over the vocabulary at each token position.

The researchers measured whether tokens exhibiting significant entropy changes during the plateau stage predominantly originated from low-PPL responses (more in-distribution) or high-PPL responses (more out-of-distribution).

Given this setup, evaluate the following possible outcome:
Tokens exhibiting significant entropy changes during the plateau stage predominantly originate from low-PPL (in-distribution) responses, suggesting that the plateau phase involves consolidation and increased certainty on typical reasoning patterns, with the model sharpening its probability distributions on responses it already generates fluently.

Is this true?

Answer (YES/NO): YES